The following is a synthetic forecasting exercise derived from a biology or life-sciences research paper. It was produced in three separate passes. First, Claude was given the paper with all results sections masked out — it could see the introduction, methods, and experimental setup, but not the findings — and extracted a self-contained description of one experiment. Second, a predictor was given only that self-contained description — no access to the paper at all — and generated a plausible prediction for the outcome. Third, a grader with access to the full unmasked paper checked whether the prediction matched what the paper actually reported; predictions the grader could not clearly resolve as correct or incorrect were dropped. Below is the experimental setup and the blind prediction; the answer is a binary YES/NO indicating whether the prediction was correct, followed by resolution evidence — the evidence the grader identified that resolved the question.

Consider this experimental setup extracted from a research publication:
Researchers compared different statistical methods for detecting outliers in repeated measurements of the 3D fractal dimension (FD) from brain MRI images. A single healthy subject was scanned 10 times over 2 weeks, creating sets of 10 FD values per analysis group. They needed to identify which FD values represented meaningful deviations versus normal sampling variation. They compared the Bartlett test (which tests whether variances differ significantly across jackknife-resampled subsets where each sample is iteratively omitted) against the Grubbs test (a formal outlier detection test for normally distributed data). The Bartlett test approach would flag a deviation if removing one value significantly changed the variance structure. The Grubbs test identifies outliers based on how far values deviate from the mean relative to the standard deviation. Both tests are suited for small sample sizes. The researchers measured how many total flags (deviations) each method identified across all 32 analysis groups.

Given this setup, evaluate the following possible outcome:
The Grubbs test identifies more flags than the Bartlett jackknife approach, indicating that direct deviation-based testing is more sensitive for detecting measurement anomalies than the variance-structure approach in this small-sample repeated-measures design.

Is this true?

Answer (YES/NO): YES